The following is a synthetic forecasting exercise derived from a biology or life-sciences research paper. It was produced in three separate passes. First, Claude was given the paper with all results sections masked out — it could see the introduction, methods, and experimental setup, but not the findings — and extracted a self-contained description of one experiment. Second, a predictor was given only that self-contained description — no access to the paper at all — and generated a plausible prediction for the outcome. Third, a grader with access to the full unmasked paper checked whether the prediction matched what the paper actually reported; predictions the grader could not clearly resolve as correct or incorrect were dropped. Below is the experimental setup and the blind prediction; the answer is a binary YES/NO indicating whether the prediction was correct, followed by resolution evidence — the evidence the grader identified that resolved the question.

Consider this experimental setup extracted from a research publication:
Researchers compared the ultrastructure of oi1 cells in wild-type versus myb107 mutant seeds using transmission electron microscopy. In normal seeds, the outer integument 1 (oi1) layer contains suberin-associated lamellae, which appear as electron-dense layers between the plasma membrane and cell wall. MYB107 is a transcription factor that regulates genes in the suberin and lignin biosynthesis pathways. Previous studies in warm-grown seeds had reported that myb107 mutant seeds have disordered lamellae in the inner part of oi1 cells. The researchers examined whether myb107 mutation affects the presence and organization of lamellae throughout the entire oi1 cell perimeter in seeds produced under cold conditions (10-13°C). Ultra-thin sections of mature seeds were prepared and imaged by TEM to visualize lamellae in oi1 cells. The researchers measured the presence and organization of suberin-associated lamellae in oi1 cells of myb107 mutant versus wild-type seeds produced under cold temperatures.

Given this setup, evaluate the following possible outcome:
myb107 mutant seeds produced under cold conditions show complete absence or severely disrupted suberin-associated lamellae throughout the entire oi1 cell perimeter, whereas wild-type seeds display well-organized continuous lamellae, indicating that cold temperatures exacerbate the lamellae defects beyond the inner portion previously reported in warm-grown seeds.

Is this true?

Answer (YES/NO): YES